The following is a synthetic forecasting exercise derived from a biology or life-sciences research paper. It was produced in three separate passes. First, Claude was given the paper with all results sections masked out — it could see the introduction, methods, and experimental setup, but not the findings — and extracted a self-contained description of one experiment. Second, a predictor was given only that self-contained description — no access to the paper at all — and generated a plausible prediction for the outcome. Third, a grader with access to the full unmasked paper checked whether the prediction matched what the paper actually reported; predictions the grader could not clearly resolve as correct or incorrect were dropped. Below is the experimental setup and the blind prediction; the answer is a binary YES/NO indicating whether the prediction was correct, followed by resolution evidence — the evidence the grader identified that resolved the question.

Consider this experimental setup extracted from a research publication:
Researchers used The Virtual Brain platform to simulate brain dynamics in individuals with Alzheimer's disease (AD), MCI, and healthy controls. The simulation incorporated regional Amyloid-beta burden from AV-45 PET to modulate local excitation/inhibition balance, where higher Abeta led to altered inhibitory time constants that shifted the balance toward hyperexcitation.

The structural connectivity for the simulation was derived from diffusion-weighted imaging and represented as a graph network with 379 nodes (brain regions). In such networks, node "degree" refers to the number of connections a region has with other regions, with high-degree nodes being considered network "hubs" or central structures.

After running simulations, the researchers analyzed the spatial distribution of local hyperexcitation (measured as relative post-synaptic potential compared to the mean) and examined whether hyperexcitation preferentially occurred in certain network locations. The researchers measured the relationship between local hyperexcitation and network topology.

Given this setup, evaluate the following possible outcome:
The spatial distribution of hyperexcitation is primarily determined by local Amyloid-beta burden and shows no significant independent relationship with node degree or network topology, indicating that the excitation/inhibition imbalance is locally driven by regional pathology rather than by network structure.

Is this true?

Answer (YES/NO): NO